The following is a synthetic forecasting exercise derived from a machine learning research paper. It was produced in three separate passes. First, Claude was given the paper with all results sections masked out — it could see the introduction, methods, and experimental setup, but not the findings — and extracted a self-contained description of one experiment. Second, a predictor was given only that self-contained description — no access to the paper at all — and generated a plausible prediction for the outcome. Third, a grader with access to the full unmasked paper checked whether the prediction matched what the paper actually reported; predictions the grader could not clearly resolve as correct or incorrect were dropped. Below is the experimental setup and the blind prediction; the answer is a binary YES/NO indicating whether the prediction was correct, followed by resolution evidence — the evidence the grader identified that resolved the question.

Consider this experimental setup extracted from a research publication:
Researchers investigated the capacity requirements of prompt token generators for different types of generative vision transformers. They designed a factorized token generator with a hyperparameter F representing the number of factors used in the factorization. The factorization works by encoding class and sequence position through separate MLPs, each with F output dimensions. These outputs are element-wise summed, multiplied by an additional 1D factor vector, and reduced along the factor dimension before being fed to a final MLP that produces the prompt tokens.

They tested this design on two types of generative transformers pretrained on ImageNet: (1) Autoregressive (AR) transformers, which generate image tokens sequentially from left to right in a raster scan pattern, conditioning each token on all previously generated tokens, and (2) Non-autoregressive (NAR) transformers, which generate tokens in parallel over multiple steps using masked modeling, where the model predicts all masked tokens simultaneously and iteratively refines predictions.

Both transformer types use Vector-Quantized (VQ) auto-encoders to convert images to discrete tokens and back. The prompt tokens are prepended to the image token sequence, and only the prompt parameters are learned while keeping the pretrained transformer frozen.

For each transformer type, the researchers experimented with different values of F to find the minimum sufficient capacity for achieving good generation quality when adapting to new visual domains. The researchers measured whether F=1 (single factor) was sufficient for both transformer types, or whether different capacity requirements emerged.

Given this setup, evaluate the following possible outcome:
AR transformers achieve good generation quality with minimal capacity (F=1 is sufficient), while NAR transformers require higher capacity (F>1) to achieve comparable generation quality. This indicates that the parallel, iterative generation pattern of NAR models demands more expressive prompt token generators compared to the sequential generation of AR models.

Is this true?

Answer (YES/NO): NO